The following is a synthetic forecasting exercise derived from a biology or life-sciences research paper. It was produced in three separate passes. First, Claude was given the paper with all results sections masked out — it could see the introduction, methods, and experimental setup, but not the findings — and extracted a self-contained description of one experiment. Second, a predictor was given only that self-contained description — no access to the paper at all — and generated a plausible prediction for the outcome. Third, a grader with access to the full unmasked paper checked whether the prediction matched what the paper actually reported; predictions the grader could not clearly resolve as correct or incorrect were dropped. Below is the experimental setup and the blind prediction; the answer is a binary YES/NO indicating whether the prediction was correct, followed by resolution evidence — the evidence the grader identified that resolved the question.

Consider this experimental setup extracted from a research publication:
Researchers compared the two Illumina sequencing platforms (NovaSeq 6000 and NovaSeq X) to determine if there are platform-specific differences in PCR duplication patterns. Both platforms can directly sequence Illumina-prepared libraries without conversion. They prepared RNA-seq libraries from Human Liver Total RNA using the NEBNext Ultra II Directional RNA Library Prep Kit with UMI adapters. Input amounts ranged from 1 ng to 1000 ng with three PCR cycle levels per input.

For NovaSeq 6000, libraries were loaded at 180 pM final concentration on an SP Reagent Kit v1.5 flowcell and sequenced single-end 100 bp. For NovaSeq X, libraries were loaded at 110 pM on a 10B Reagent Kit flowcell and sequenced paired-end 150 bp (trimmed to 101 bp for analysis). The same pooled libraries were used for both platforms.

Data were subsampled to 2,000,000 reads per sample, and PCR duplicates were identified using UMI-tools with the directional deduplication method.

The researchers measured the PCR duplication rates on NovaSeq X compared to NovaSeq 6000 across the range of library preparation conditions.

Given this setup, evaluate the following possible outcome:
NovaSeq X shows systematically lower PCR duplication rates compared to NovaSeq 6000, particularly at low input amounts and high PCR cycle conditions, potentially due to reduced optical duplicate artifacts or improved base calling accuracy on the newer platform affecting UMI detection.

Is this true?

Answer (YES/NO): NO